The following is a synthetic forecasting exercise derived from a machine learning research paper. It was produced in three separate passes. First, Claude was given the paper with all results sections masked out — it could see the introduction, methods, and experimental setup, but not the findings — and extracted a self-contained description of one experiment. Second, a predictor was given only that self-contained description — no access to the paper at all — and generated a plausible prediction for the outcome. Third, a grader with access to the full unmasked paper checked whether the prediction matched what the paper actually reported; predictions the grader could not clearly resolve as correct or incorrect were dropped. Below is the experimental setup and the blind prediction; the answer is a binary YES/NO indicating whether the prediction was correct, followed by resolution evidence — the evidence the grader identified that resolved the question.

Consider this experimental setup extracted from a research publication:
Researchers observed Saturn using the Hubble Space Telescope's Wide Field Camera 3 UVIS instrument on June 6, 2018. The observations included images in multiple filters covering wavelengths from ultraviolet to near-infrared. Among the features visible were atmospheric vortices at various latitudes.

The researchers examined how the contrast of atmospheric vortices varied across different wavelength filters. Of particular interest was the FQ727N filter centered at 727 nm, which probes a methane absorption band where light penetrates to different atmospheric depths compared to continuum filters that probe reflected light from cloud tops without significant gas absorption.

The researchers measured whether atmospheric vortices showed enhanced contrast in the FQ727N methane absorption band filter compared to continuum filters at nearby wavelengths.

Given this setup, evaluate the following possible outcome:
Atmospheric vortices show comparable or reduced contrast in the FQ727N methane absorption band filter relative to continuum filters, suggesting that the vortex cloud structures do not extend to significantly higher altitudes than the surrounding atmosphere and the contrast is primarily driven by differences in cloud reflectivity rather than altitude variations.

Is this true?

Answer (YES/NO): NO